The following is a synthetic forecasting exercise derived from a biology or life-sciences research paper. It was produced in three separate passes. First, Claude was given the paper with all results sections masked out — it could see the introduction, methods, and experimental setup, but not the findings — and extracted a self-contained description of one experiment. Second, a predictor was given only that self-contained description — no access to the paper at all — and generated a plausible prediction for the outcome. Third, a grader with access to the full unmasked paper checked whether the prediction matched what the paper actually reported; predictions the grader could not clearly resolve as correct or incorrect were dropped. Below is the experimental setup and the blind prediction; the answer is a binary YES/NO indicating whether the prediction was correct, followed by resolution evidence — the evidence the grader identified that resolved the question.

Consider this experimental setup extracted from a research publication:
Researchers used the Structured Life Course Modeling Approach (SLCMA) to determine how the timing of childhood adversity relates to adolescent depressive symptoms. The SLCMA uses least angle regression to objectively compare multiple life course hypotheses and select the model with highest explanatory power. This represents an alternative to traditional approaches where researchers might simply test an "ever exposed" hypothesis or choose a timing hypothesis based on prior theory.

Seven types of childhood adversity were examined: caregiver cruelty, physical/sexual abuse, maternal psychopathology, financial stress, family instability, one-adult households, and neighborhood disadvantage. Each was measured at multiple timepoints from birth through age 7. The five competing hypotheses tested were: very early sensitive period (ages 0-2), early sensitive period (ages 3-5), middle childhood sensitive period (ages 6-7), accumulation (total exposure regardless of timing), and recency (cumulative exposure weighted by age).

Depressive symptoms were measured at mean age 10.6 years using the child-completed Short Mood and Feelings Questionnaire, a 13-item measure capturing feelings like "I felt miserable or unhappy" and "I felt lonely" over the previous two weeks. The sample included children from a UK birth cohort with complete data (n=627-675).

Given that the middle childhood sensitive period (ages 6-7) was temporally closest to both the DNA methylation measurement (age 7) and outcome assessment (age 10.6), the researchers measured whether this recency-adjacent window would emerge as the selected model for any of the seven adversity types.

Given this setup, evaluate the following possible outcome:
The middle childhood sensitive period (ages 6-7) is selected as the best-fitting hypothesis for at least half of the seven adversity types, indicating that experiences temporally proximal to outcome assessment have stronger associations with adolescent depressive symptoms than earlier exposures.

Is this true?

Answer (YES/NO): NO